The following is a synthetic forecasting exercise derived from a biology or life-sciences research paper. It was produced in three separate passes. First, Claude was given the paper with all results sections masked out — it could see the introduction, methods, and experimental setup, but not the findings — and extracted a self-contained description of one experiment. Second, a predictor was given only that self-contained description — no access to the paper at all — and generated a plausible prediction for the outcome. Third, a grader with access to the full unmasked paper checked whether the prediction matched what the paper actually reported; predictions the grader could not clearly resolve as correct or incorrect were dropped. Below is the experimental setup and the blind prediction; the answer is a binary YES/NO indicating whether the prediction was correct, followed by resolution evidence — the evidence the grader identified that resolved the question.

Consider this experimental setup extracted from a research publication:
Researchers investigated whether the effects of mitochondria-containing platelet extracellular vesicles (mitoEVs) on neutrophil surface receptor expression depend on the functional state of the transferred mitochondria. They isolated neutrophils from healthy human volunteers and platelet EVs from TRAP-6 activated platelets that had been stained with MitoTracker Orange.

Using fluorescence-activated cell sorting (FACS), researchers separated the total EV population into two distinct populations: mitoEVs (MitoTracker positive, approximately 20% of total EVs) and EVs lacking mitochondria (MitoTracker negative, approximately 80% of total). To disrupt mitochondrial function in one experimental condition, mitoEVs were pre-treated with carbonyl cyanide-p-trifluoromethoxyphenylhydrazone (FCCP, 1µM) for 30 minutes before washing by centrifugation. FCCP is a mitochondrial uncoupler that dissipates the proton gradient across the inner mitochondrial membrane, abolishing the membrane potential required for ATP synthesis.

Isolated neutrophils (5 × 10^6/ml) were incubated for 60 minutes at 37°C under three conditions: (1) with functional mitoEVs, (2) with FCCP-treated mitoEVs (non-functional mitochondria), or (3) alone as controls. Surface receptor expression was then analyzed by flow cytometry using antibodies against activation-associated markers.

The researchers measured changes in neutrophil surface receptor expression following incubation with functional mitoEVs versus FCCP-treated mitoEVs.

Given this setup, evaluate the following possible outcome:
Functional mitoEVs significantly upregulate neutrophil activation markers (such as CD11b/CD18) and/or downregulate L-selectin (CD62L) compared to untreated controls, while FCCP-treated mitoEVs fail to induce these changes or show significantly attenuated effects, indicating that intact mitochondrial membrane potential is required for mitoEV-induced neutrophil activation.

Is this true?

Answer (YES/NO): YES